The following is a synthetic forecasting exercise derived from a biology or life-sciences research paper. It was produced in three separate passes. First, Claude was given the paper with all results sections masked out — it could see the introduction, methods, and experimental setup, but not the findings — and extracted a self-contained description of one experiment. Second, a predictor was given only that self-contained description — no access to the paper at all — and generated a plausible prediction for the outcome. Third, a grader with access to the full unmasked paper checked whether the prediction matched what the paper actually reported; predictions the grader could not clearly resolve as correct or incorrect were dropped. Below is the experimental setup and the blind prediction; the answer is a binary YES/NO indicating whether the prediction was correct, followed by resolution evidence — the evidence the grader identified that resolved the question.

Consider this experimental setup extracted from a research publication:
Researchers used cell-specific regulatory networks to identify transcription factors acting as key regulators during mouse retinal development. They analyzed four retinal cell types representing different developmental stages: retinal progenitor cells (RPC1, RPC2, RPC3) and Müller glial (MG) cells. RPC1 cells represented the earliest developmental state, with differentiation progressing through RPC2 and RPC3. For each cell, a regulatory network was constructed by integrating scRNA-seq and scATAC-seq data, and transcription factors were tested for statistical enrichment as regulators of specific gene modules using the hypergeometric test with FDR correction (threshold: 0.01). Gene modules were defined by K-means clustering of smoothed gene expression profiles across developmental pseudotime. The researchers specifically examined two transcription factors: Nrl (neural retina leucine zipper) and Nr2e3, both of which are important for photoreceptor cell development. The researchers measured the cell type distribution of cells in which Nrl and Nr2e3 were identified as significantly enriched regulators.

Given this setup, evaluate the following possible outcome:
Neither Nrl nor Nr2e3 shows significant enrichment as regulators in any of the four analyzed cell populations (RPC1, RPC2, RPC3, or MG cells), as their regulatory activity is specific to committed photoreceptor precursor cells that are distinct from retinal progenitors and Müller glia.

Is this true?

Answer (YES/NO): NO